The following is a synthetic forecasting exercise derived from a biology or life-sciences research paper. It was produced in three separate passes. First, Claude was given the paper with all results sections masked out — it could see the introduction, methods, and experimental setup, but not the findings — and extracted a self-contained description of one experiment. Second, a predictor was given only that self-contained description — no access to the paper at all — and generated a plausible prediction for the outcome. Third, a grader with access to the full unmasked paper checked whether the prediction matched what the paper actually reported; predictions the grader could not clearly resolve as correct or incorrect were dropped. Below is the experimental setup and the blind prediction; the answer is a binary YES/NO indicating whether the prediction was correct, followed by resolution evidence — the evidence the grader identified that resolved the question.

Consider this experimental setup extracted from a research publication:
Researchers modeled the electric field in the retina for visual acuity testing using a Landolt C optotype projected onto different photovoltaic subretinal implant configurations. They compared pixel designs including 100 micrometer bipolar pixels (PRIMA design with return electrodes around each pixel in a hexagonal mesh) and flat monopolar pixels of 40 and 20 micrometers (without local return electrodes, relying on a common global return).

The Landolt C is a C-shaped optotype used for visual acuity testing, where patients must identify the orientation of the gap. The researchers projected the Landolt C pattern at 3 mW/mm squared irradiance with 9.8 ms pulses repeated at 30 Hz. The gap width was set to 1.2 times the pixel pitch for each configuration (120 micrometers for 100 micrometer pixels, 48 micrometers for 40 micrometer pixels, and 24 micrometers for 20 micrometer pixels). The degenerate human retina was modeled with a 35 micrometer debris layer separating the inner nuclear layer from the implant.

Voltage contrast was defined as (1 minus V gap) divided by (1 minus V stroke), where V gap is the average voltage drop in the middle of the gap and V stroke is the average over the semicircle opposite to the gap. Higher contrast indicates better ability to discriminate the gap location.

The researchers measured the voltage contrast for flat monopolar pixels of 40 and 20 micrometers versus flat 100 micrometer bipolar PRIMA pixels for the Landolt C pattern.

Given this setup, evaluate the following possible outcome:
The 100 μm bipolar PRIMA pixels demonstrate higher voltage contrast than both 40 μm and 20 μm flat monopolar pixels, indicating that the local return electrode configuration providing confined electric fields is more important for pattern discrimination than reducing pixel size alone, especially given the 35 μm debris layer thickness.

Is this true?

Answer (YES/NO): YES